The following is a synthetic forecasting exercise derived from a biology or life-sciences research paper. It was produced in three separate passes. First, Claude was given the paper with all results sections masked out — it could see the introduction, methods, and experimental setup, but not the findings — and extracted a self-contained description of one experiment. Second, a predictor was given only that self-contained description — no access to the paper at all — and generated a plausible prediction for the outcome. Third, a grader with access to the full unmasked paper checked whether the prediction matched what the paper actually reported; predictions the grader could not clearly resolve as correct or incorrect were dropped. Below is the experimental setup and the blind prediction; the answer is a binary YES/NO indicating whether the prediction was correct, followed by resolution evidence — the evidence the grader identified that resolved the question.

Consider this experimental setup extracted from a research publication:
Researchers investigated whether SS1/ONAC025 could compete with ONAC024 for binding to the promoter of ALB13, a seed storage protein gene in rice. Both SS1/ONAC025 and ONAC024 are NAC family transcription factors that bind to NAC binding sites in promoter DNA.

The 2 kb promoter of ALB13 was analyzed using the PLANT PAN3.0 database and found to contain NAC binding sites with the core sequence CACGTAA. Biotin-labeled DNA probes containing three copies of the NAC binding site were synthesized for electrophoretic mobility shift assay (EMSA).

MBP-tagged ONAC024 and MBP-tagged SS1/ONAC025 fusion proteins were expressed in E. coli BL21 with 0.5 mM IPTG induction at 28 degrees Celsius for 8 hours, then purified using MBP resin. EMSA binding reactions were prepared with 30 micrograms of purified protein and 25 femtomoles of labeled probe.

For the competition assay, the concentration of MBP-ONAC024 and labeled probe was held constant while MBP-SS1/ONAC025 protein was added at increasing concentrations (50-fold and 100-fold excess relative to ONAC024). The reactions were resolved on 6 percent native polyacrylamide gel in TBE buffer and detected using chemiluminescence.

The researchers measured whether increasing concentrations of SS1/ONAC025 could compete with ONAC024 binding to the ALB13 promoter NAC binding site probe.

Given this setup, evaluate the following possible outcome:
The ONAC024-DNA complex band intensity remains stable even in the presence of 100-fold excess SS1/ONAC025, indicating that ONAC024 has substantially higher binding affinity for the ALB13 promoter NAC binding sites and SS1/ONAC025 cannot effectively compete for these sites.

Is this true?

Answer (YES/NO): NO